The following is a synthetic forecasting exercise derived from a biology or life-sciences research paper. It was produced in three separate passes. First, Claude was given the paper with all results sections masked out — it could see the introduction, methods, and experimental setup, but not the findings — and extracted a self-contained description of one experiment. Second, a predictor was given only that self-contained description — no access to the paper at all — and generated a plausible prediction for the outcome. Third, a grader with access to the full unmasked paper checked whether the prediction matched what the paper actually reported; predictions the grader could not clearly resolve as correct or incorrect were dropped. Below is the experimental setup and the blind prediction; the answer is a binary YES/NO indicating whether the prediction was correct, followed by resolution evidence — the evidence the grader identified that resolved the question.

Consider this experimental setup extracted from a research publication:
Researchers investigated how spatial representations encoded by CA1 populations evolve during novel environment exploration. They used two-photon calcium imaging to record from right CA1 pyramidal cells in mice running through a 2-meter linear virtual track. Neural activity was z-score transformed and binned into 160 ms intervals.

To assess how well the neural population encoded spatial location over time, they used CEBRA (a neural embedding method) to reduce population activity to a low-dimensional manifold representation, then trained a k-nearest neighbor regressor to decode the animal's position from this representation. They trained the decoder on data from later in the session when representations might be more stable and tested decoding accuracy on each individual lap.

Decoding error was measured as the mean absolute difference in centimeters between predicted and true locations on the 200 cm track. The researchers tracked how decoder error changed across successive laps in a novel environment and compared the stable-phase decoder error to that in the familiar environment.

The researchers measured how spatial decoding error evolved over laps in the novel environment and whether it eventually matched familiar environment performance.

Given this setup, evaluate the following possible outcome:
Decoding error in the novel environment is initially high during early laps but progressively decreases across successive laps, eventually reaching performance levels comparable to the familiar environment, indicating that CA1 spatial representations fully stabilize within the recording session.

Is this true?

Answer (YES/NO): YES